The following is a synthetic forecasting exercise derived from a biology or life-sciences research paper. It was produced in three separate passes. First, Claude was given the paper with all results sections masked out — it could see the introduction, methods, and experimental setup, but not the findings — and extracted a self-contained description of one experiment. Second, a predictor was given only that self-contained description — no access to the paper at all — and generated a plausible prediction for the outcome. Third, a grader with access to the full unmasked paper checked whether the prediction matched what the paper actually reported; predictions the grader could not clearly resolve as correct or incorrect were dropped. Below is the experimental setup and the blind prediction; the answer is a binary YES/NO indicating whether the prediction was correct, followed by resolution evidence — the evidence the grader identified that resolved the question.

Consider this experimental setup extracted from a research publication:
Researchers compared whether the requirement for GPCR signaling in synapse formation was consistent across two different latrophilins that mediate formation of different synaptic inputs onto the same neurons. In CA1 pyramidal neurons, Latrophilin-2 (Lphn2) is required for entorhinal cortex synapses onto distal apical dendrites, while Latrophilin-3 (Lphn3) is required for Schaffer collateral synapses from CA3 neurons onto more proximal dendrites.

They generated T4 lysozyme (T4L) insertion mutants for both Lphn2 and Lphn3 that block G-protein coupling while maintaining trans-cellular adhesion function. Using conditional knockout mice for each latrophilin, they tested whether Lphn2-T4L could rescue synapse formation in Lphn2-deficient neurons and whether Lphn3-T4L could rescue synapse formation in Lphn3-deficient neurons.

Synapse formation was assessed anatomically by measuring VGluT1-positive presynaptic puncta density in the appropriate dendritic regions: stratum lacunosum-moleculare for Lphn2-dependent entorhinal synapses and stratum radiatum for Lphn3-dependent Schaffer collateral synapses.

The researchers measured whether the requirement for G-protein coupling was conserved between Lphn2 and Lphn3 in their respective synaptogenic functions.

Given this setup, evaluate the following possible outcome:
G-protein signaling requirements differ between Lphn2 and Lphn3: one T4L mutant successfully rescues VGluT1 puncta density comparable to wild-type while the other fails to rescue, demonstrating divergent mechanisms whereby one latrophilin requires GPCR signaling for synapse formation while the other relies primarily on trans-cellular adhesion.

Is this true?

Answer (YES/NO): NO